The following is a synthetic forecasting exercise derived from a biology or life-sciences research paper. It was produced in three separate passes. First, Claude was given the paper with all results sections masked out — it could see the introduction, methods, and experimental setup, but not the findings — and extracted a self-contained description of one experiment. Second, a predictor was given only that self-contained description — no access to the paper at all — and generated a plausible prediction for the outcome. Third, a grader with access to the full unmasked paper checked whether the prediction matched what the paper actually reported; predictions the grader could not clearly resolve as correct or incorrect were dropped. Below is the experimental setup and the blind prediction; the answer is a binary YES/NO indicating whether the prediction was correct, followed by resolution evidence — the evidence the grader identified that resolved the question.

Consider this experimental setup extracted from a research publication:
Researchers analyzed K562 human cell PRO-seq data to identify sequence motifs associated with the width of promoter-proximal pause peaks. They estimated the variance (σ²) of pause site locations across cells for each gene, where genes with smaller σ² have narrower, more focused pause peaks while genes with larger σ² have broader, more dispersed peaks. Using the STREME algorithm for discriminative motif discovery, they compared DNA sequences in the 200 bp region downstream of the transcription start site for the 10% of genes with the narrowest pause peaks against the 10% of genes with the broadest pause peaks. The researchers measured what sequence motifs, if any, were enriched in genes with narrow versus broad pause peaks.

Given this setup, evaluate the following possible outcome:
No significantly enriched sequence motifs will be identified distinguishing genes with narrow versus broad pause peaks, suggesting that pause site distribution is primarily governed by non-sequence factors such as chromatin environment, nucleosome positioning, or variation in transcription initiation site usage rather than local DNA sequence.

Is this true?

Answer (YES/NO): NO